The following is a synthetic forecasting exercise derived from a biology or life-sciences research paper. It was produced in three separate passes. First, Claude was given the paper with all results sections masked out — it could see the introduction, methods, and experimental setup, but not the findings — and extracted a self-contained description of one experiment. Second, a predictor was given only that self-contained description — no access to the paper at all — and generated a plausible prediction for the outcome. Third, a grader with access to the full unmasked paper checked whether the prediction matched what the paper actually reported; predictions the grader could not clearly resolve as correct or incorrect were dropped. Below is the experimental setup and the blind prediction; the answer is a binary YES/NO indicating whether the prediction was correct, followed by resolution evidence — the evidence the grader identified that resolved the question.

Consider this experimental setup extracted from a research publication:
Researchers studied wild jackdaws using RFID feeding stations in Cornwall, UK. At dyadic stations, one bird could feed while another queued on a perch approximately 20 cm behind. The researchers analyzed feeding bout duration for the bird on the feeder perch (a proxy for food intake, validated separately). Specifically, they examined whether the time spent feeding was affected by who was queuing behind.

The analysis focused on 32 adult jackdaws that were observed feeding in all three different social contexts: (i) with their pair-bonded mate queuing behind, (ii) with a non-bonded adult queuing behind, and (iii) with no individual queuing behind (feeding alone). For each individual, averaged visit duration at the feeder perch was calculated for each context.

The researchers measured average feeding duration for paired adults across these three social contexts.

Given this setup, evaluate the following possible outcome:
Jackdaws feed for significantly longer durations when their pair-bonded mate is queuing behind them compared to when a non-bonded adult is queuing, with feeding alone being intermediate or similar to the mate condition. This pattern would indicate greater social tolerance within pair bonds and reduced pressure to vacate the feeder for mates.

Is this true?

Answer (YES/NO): NO